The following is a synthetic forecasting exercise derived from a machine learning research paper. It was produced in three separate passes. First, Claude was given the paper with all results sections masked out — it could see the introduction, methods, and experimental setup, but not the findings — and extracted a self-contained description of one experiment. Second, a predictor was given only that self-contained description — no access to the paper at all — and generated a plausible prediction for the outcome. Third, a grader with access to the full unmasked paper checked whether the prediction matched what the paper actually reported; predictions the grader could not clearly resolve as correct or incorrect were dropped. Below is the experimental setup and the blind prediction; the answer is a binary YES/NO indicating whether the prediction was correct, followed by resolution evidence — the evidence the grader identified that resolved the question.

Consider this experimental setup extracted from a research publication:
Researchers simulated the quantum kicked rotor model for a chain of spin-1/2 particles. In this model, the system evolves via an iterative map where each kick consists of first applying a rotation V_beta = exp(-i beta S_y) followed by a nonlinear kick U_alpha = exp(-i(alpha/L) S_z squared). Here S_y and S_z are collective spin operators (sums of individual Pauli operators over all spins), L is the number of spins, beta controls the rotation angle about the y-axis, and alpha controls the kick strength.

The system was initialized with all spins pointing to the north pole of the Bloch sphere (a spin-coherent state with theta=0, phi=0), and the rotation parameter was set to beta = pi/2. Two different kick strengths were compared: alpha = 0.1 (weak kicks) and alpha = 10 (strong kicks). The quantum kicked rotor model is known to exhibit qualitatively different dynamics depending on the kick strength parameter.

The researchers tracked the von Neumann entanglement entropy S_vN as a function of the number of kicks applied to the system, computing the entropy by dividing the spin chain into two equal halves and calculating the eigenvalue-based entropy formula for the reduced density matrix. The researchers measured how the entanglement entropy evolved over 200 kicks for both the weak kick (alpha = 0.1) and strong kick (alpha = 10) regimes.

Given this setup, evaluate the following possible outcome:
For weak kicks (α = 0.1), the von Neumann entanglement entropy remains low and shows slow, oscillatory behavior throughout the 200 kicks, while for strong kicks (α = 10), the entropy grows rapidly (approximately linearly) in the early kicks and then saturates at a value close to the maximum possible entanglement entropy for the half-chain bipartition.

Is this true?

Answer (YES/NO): NO